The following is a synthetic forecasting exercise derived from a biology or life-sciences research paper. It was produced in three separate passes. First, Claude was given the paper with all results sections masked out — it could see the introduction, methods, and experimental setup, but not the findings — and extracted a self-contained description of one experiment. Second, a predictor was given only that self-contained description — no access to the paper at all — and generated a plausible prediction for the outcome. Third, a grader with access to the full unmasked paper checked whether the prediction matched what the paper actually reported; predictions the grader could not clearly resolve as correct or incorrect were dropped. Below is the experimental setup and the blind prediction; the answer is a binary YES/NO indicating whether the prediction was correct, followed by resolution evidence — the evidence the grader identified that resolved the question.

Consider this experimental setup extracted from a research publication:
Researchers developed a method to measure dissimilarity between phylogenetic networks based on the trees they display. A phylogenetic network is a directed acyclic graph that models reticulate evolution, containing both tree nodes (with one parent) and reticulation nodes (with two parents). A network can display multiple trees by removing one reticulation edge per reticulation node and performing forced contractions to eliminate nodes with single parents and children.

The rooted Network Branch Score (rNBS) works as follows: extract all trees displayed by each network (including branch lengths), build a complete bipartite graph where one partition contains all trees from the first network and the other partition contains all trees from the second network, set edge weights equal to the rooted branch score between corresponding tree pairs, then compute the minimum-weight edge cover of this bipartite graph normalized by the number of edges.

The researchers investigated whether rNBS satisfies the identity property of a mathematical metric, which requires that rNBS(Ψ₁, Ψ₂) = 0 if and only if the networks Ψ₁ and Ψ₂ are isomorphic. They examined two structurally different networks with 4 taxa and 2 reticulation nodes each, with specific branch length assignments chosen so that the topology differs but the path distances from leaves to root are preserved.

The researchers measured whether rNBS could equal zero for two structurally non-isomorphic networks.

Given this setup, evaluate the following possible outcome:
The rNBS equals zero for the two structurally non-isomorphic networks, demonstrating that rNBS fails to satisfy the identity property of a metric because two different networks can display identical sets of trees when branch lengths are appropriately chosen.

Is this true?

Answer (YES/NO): YES